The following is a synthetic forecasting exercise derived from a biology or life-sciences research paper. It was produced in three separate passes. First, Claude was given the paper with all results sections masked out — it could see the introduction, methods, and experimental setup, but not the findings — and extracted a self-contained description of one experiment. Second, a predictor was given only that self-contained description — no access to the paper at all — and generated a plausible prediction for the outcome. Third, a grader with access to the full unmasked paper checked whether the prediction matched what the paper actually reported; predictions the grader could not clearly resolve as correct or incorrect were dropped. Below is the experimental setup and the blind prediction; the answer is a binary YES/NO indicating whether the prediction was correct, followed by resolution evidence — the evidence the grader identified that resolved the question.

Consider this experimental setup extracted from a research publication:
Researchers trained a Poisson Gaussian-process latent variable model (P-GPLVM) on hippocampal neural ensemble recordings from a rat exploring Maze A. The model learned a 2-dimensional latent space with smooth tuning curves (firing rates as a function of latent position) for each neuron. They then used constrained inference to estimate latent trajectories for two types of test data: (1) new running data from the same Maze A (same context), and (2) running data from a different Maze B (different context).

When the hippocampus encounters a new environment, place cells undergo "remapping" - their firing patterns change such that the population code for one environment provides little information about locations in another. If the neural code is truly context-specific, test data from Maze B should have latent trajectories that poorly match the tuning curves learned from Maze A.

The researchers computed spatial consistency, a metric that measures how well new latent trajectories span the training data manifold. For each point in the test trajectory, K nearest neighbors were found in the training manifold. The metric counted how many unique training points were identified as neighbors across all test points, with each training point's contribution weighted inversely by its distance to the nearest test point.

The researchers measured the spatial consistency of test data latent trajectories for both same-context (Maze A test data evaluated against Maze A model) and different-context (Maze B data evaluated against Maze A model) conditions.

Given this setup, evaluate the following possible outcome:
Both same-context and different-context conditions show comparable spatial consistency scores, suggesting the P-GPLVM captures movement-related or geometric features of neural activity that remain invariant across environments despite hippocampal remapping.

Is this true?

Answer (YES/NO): NO